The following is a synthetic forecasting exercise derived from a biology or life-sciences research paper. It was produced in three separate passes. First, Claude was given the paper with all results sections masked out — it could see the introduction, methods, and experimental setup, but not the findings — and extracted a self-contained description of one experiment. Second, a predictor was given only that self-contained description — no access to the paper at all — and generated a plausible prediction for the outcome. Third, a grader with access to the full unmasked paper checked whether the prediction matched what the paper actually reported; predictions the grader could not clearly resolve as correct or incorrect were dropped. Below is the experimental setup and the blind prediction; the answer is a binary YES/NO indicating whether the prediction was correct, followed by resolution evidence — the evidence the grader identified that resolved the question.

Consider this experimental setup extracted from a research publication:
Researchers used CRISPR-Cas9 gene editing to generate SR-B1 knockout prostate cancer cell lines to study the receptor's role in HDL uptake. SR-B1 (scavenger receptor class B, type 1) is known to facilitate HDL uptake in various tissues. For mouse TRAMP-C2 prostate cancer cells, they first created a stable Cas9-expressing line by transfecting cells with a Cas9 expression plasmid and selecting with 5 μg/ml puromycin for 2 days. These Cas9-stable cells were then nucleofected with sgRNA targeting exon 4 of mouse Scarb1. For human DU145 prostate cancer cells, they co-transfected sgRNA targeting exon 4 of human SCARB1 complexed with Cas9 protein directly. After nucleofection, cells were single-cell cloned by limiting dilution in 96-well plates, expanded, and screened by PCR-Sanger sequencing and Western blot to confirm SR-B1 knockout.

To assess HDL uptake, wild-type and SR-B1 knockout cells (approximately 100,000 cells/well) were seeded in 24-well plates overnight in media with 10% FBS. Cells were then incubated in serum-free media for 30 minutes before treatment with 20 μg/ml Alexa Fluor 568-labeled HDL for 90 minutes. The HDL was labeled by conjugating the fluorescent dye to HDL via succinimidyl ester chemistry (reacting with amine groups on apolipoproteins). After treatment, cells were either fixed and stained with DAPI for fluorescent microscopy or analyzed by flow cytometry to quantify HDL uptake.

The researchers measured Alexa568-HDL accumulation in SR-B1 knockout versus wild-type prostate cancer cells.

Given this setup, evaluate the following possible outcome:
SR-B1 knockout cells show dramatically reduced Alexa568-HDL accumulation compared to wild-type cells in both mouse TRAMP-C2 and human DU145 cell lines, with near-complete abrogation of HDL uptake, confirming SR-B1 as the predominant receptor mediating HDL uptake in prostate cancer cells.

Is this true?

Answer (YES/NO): NO